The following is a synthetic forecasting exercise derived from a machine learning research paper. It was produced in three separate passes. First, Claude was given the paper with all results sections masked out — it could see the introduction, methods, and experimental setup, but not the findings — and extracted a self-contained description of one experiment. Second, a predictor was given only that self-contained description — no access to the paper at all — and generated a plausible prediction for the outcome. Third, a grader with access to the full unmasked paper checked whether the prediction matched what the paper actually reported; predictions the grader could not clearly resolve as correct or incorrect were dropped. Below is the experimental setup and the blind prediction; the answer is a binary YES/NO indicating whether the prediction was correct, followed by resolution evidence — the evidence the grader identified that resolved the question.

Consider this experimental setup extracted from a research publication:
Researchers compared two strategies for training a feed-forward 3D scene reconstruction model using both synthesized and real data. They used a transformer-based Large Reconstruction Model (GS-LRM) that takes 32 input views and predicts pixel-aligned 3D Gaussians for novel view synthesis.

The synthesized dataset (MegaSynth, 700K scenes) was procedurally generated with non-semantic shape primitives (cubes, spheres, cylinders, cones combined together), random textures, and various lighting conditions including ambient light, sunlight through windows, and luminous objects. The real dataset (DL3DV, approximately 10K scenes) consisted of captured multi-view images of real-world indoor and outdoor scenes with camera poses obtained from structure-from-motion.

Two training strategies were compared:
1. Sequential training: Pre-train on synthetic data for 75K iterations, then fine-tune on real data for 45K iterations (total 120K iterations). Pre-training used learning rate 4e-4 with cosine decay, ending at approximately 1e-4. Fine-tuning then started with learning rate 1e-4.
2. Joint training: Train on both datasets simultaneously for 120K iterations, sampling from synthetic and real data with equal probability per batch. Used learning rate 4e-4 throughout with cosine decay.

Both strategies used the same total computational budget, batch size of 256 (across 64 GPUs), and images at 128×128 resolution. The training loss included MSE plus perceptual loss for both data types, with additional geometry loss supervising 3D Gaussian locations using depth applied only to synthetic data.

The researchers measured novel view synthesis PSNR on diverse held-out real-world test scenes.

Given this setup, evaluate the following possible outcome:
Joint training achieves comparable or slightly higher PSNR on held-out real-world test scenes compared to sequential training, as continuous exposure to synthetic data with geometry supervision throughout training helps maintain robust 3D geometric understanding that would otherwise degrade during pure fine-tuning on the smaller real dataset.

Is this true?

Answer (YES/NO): NO